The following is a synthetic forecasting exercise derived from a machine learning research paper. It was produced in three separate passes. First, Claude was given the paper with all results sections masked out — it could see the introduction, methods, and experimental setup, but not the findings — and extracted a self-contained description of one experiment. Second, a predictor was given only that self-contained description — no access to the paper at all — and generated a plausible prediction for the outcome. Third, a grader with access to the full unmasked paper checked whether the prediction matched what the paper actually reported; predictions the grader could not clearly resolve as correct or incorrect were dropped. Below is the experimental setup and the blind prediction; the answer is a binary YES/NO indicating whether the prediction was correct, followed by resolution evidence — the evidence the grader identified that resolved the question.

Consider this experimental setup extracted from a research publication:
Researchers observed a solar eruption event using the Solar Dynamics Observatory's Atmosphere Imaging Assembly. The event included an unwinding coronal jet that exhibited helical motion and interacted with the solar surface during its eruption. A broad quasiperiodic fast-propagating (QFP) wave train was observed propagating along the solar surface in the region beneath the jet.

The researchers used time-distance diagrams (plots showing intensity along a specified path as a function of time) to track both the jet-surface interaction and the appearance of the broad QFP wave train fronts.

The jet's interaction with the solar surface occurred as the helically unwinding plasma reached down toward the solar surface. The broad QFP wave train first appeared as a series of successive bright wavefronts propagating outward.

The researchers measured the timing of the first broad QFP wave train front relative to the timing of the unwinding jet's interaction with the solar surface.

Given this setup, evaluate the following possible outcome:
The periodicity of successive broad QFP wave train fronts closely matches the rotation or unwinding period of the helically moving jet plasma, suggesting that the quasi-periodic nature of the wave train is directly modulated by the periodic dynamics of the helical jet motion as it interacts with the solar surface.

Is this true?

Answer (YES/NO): YES